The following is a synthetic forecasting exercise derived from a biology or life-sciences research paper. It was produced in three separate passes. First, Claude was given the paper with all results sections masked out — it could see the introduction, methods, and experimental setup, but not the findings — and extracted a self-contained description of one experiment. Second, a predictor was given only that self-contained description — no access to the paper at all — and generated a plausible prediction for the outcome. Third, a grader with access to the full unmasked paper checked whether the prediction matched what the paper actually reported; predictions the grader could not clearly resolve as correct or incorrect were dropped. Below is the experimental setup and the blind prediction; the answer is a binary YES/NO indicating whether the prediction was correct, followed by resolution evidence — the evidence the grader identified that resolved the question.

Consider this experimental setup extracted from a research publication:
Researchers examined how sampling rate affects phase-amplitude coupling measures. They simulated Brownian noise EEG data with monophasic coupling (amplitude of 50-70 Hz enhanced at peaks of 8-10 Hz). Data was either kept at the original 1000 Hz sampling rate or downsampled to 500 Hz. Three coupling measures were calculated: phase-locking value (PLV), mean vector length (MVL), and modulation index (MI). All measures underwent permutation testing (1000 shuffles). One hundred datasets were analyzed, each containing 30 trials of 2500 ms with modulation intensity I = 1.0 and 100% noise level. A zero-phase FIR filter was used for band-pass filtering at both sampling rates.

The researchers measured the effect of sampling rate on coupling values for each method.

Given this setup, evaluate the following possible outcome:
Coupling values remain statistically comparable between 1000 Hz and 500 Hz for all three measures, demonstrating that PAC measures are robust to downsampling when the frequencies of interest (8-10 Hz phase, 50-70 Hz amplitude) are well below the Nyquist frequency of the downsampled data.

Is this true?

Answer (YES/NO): NO